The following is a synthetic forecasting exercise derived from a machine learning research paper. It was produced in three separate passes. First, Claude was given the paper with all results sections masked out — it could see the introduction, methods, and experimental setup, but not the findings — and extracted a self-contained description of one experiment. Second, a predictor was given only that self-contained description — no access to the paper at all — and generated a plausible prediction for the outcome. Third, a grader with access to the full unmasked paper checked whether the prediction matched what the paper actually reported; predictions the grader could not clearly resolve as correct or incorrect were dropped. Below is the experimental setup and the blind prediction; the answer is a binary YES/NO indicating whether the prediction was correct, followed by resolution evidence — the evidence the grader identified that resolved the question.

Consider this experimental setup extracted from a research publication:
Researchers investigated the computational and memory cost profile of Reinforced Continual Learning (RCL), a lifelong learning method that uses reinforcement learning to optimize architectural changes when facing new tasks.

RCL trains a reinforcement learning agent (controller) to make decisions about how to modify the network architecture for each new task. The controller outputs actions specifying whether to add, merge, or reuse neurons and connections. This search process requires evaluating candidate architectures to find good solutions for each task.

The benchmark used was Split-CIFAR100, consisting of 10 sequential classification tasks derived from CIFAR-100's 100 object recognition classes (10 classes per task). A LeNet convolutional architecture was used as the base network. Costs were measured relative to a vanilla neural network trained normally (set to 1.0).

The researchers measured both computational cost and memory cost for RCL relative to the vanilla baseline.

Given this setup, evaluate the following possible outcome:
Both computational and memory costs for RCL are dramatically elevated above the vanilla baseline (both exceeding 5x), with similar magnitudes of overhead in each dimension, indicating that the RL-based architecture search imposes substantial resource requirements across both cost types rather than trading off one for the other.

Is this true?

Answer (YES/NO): NO